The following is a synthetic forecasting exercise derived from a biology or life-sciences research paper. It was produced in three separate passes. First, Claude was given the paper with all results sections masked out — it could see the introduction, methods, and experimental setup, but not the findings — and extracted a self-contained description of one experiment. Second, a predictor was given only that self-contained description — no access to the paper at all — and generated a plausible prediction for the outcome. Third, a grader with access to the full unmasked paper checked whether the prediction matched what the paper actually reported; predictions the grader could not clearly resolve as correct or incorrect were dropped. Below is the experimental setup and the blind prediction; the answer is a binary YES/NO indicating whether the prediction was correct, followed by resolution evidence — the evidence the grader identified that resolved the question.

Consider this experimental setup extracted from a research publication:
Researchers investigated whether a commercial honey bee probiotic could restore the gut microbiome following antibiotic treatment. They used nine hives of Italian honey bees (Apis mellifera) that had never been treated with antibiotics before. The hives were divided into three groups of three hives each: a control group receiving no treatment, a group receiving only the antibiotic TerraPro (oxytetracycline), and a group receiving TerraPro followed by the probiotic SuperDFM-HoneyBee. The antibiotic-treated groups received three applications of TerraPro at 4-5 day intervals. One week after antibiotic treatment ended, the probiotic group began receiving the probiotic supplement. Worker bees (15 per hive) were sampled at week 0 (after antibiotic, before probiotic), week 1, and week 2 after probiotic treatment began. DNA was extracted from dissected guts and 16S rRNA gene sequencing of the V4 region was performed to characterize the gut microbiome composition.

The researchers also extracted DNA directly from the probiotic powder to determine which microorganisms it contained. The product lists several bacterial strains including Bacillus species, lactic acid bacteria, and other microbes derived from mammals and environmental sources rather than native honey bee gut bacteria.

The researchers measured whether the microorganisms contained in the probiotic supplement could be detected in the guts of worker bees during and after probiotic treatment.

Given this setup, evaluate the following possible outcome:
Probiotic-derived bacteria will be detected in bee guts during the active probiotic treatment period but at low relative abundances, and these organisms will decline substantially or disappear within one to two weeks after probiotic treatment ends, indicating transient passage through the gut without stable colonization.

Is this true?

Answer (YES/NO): NO